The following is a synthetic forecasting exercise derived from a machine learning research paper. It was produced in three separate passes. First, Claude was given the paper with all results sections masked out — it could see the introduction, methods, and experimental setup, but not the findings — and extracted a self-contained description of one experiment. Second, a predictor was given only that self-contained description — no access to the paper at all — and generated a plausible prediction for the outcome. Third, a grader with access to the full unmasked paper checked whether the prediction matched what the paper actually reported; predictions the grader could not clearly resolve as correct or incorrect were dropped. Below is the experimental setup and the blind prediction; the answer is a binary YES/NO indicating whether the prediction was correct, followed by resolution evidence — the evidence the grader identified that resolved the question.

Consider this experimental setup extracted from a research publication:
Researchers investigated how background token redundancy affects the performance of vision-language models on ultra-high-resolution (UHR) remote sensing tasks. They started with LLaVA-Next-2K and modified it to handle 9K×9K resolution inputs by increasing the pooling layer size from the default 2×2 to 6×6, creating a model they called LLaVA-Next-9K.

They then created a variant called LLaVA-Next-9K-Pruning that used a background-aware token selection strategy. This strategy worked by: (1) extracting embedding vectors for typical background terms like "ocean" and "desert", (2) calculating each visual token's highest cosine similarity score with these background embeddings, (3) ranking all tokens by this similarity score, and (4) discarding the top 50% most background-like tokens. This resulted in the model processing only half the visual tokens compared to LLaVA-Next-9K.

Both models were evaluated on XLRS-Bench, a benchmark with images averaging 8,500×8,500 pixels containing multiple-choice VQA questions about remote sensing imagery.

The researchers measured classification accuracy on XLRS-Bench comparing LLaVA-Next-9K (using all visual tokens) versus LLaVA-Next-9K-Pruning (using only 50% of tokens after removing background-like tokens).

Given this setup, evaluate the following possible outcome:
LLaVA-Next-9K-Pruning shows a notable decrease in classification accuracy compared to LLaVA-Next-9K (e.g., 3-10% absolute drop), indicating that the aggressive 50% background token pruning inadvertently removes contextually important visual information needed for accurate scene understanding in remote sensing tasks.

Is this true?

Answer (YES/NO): NO